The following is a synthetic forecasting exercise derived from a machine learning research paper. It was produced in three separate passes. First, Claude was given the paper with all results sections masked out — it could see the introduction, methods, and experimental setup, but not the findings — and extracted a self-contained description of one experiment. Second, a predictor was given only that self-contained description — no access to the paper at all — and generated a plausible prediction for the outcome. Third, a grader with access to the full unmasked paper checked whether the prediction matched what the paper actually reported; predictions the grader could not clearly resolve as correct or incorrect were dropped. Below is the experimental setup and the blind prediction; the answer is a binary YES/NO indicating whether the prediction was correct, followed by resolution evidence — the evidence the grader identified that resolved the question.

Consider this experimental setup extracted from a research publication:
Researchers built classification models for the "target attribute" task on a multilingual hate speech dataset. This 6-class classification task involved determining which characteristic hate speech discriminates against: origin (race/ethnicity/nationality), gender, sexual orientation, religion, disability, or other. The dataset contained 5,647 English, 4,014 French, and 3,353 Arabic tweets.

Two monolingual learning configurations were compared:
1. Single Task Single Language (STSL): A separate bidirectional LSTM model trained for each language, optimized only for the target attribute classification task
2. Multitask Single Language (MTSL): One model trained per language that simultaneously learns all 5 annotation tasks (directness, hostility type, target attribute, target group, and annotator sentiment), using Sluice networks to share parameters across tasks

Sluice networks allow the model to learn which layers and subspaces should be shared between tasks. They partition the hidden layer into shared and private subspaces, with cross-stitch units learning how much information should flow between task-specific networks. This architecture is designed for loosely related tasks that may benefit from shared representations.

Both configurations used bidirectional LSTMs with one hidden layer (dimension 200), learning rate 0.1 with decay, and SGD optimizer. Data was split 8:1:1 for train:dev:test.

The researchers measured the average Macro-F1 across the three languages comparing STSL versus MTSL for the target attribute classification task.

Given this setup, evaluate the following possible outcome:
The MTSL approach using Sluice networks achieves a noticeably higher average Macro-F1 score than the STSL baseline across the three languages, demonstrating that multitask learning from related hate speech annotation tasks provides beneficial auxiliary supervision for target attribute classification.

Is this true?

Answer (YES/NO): NO